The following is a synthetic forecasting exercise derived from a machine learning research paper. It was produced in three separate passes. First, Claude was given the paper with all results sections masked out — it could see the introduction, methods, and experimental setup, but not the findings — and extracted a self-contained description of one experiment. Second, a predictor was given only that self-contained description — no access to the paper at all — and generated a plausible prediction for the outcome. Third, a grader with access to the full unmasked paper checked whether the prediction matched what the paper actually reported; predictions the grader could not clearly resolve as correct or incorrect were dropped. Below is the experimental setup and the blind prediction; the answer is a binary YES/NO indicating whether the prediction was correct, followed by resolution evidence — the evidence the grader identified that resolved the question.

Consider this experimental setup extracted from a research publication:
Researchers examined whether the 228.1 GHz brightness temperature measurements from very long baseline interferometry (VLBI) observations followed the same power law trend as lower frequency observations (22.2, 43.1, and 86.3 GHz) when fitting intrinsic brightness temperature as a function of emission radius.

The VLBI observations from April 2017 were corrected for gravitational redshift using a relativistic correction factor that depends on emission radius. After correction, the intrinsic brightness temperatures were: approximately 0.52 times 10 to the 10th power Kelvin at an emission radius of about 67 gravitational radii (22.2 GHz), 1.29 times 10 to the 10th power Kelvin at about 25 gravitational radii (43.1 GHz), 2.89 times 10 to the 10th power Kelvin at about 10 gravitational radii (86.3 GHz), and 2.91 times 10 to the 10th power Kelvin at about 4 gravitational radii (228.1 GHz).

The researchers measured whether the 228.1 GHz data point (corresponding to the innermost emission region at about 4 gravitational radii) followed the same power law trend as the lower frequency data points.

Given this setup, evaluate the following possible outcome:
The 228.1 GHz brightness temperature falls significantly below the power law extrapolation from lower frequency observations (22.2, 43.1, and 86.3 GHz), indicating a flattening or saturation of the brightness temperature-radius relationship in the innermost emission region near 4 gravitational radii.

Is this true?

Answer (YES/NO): YES